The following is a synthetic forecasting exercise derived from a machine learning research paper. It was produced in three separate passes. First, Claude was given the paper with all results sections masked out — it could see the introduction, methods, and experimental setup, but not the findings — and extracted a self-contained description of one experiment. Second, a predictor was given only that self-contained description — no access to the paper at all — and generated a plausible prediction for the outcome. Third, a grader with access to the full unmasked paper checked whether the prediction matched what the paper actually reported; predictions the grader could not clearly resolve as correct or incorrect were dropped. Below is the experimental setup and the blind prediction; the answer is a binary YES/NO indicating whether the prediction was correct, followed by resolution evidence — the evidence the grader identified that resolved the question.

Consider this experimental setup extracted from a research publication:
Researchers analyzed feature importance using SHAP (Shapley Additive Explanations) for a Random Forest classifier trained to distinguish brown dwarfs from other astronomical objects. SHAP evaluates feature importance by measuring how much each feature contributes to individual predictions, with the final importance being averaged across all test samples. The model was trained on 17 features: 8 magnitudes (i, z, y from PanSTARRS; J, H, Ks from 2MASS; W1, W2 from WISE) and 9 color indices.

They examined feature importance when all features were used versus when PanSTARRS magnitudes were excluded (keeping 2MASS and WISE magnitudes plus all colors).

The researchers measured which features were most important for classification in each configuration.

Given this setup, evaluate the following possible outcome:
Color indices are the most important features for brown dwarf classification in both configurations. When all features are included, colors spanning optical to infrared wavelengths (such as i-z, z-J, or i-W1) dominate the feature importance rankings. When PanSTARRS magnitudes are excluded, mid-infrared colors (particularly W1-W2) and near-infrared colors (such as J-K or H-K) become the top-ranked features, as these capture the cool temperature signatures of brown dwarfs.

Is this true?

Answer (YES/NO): NO